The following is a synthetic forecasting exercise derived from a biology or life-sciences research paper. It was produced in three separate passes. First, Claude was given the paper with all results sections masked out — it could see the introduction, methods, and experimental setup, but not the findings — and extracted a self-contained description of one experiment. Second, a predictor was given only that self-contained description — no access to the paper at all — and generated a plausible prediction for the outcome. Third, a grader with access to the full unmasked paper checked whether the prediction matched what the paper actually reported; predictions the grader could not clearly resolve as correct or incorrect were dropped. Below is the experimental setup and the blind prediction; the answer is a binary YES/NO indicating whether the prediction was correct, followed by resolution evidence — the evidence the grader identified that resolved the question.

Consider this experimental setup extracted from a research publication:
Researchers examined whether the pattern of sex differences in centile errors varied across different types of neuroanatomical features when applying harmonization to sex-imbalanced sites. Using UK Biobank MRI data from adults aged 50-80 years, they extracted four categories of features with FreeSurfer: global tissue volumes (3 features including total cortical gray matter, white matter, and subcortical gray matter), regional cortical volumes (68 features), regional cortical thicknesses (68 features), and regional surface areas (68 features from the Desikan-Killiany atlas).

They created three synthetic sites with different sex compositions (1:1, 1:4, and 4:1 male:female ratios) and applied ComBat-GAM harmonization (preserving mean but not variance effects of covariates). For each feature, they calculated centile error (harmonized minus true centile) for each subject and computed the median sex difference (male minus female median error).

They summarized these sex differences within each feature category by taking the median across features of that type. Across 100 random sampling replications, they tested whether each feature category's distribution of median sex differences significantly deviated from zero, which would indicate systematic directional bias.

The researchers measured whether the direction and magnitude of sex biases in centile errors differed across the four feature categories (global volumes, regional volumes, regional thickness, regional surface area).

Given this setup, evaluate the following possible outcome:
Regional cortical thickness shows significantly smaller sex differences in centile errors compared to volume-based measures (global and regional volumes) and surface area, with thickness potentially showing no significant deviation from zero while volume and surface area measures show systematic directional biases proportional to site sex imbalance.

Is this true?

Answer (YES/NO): NO